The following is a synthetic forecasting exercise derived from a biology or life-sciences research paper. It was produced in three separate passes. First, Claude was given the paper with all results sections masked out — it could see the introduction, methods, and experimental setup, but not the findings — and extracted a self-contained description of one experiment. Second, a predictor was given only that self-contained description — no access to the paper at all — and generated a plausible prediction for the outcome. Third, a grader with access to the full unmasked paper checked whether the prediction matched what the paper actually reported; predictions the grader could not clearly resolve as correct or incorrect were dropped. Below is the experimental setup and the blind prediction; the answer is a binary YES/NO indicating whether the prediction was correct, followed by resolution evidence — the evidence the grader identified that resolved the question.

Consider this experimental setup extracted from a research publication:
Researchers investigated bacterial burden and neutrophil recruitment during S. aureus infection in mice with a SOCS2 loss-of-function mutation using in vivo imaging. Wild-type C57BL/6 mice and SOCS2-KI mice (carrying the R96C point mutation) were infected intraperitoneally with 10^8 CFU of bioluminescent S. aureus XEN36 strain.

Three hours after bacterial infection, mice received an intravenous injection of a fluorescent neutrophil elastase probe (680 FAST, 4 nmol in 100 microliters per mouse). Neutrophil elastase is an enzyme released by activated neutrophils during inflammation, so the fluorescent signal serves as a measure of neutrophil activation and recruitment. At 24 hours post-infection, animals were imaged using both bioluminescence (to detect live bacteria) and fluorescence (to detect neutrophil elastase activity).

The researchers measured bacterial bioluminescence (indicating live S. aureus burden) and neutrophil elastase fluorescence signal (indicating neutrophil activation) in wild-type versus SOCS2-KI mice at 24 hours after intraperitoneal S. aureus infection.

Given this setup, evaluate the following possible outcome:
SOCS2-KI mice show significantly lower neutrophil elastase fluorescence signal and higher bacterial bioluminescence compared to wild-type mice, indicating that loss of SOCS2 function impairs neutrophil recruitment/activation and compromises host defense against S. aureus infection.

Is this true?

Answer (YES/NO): NO